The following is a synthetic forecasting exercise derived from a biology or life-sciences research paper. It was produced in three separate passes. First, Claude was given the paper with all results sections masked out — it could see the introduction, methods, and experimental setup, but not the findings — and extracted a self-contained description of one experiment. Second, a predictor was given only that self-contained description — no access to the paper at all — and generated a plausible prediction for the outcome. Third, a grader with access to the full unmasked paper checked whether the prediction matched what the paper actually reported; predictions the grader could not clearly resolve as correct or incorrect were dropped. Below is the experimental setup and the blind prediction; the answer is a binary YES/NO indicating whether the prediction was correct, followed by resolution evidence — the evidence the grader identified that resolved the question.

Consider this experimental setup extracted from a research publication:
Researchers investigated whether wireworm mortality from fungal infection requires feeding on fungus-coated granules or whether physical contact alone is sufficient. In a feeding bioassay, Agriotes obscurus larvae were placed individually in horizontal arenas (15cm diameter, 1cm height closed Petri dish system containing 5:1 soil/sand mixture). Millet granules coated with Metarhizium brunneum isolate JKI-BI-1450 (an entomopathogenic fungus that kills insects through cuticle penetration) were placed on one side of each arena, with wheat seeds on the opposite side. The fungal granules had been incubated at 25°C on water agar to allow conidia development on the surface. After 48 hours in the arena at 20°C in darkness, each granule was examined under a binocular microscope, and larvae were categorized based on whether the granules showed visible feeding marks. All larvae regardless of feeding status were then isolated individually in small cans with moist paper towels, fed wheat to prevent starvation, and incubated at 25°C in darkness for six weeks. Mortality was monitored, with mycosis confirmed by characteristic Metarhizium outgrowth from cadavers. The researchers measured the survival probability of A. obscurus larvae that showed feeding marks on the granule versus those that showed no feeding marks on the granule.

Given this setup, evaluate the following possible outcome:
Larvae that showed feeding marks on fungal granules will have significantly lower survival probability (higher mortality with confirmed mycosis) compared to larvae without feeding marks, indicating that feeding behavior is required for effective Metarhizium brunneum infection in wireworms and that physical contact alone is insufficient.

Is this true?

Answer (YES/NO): NO